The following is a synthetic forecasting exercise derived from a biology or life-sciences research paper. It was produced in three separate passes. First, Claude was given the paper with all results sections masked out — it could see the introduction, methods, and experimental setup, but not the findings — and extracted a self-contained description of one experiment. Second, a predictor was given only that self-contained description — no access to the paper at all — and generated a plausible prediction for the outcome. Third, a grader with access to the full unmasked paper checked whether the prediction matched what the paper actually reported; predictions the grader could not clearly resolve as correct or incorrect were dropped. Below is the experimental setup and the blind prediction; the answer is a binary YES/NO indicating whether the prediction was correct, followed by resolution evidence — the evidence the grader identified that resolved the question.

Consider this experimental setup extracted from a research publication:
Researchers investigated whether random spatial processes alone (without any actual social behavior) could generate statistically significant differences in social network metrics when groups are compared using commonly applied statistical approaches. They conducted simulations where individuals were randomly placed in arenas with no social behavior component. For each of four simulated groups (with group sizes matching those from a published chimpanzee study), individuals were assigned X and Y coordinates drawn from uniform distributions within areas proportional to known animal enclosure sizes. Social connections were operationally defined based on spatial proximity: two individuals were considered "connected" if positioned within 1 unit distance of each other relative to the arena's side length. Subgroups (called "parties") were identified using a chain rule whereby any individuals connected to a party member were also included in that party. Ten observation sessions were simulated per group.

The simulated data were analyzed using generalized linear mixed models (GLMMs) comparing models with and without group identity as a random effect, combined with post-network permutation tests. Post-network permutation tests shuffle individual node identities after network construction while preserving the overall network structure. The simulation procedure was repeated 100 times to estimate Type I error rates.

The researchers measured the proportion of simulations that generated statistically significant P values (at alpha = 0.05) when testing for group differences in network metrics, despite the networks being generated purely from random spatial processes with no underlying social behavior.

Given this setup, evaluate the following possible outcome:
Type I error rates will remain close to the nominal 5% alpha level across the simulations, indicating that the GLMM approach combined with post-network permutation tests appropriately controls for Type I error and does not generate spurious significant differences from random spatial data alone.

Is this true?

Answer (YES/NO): NO